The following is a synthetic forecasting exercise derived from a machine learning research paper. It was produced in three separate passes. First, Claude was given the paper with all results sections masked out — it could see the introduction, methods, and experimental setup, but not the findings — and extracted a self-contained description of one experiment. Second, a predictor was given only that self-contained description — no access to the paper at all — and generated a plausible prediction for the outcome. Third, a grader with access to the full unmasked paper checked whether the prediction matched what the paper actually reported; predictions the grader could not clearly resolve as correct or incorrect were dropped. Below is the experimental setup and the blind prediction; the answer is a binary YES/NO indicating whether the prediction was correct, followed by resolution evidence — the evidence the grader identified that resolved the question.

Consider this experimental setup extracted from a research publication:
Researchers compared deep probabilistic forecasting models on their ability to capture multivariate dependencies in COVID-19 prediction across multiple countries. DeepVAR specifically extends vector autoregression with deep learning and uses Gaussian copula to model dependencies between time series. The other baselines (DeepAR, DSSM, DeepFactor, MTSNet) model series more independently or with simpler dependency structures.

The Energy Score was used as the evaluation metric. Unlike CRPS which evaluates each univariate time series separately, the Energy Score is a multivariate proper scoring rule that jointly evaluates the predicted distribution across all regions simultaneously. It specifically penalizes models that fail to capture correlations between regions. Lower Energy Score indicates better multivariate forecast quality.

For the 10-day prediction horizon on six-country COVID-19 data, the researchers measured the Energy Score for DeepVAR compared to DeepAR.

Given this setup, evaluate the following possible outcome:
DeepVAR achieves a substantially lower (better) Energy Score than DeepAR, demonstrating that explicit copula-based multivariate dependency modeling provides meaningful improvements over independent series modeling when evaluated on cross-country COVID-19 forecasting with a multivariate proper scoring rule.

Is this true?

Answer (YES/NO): NO